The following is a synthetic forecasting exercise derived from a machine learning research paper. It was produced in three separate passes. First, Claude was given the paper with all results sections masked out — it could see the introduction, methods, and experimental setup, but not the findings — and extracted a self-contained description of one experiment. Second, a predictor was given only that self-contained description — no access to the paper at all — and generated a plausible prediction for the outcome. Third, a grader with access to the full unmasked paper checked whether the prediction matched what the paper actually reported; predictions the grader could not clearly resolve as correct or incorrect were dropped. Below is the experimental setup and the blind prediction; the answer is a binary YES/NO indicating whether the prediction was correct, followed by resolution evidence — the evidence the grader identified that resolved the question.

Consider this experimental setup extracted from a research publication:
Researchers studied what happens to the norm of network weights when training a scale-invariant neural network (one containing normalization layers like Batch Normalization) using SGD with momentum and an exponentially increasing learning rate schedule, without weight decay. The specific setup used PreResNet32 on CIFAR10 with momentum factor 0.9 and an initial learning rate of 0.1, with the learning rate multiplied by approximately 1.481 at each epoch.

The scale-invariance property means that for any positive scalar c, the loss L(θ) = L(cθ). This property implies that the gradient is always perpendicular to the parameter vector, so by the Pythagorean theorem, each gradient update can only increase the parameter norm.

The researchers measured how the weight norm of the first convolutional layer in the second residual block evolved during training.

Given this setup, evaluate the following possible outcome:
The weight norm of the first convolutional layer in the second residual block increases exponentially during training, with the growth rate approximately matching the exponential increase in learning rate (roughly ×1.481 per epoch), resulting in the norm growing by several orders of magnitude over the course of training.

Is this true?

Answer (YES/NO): NO